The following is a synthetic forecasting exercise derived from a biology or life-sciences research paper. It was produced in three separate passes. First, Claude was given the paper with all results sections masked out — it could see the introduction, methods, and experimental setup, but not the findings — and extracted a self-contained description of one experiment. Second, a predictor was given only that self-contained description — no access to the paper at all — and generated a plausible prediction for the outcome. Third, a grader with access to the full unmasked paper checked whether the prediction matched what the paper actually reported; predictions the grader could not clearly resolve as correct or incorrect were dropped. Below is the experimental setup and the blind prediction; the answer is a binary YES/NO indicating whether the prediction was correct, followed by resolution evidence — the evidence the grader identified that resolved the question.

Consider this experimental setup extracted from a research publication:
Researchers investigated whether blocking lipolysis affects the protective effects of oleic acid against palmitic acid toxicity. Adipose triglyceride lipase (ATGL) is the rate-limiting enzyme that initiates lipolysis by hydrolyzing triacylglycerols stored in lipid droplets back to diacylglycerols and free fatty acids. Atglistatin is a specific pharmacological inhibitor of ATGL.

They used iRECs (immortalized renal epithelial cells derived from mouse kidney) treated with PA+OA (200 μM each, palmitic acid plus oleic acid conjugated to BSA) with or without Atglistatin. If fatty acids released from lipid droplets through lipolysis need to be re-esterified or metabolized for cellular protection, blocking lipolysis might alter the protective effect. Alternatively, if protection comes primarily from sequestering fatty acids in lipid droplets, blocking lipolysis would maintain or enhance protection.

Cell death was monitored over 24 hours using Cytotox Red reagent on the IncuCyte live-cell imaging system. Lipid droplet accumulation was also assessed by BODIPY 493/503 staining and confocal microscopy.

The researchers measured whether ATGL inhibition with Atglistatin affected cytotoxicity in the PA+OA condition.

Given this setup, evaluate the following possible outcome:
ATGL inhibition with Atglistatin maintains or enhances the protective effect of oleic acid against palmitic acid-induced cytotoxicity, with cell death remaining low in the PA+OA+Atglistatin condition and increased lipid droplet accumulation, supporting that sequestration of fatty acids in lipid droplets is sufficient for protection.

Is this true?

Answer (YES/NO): NO